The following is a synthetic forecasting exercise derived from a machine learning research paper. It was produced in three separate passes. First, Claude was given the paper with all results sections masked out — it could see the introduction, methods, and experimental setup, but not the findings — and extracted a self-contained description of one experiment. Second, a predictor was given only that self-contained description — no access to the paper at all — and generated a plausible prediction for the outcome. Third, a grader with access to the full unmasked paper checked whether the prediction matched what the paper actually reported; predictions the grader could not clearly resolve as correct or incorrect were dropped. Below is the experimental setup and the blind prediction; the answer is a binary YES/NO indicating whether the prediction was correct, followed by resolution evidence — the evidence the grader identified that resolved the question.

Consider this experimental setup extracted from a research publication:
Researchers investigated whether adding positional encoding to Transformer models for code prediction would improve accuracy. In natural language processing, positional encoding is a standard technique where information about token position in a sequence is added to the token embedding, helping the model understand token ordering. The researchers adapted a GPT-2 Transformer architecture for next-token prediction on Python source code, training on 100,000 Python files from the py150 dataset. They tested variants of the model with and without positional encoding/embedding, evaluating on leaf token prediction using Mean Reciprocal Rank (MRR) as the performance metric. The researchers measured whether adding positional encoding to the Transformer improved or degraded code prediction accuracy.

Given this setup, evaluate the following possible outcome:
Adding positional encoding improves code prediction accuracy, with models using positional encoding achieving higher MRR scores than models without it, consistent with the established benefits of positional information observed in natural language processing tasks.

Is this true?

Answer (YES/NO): NO